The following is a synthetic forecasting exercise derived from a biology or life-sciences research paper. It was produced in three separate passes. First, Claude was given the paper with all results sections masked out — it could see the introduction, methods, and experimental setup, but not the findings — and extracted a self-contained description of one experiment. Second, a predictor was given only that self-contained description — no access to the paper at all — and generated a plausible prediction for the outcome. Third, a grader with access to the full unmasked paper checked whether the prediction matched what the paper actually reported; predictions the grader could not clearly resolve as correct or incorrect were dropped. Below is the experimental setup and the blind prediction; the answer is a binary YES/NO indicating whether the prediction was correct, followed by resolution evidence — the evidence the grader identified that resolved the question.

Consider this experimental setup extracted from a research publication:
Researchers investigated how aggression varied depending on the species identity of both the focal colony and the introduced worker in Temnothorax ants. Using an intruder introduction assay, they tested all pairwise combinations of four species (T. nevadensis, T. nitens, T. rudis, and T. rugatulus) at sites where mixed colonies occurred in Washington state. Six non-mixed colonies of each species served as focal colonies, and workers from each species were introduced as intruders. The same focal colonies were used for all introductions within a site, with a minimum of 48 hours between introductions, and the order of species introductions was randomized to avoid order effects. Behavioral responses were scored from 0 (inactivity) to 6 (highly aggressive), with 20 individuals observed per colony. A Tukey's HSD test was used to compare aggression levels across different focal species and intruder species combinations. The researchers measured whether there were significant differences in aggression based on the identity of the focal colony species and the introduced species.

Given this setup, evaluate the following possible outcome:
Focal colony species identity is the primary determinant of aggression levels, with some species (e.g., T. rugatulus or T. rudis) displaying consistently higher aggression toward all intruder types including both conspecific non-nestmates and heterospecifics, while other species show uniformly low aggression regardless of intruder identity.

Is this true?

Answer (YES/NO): NO